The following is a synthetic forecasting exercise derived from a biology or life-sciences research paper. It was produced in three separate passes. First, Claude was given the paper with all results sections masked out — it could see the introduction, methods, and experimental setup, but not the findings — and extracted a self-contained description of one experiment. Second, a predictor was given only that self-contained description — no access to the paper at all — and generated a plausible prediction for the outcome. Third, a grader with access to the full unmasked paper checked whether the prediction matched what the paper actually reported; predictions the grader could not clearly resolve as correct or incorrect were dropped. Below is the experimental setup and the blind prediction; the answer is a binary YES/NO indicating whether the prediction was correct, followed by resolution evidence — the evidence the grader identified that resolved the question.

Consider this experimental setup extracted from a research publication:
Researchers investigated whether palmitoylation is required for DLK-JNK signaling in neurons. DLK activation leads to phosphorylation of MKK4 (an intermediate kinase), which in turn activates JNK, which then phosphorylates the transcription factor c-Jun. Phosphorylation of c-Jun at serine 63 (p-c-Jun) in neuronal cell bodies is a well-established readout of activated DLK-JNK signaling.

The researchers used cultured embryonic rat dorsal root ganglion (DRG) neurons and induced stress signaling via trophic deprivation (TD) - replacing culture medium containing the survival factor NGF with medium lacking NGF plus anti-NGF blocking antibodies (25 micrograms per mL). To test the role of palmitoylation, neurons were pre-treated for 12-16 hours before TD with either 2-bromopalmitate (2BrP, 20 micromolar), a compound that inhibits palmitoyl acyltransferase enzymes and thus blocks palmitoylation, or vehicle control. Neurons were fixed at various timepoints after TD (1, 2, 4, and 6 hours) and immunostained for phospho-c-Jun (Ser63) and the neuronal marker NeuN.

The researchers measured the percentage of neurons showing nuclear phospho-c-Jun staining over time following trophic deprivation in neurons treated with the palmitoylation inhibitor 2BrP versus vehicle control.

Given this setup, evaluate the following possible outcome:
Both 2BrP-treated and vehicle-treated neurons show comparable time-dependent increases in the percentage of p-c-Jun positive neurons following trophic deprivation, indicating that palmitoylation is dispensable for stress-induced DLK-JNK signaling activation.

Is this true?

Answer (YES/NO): NO